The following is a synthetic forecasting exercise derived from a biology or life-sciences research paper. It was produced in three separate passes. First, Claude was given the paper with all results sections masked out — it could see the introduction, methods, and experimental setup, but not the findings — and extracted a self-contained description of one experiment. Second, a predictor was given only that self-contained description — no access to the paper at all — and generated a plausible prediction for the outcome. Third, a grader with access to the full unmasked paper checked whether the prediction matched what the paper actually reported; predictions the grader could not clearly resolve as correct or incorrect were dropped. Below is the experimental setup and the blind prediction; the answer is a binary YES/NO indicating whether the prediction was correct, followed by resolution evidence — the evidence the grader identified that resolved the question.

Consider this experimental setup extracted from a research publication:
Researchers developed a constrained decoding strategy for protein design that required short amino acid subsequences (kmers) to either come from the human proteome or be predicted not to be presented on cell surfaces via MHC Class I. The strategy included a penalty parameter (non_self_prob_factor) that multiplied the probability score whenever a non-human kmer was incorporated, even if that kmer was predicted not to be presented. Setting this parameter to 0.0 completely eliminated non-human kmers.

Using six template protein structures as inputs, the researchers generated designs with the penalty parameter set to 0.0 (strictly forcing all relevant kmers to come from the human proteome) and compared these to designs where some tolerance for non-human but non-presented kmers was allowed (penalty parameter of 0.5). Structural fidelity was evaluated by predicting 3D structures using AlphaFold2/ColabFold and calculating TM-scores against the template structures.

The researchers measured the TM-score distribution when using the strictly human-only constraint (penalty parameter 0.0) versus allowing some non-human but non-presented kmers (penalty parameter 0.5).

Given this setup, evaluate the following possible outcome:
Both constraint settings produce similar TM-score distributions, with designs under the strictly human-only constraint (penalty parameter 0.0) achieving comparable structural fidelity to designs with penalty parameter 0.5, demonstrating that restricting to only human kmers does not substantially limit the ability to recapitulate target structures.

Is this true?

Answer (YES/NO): NO